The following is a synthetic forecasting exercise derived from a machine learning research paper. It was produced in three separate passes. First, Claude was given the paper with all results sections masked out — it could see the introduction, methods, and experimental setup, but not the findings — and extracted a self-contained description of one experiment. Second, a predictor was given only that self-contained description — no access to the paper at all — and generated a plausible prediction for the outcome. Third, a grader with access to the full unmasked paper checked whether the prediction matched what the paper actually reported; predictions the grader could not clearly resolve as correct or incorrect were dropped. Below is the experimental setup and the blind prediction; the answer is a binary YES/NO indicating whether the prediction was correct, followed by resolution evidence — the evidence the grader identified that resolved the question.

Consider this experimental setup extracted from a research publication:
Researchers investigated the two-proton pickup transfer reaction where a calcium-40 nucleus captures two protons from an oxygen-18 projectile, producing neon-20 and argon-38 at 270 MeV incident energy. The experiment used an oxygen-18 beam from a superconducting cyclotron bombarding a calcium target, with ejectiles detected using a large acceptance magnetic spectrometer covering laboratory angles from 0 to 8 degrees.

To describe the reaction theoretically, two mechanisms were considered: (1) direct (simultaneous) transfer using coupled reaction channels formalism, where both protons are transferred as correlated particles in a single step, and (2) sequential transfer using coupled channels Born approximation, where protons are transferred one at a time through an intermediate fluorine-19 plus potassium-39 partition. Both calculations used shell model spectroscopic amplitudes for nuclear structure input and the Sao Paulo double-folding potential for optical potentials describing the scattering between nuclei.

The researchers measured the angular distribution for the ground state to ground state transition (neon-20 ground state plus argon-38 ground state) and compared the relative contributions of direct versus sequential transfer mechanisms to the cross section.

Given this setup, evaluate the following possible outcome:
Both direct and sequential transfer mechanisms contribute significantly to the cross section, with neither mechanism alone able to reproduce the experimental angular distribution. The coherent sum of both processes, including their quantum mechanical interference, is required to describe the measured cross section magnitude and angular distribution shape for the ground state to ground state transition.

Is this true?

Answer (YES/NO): YES